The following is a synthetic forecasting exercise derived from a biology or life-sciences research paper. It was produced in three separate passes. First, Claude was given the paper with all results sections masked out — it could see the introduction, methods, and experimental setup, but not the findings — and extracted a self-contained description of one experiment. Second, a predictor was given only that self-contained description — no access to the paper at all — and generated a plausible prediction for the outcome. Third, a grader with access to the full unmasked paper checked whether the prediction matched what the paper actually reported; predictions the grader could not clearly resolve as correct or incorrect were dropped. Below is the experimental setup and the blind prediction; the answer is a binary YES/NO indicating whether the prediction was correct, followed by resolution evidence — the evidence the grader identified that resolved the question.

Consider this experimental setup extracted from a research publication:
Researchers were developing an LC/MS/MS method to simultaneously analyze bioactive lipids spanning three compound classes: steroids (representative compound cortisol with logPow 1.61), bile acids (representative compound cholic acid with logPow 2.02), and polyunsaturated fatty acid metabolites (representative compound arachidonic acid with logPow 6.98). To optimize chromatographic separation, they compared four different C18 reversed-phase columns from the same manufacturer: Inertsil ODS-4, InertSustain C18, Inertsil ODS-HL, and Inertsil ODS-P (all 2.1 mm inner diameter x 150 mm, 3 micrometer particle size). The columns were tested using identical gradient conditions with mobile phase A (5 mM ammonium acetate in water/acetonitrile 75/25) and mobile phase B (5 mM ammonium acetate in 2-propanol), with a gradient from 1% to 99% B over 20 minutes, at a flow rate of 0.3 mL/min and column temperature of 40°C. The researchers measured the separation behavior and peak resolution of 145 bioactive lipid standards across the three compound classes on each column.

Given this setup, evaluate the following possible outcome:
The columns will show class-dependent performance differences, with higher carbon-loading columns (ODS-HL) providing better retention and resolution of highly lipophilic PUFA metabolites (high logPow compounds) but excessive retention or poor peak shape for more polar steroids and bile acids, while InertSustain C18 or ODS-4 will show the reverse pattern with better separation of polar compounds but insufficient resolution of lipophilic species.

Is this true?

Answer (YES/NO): NO